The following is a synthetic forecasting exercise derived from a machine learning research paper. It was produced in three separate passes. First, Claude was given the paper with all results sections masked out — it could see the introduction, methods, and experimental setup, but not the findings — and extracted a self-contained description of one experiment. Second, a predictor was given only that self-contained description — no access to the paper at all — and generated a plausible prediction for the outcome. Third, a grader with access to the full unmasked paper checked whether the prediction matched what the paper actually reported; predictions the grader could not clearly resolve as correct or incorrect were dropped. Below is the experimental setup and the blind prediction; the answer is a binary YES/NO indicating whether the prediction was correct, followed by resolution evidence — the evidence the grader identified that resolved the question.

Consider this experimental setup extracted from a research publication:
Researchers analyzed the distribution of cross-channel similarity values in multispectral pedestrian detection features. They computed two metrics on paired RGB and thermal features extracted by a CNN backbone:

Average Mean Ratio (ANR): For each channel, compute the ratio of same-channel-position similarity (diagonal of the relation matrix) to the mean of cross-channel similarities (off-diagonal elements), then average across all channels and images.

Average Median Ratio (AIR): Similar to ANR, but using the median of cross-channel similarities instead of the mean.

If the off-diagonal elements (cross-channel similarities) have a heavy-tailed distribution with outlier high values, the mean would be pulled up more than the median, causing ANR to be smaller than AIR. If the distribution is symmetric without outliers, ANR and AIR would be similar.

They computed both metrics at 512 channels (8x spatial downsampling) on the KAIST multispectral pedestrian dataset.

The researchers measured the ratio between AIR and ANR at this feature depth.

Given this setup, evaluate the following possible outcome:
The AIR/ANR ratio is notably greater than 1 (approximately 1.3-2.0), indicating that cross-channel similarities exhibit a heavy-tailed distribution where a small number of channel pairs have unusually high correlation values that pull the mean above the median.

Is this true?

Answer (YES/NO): NO